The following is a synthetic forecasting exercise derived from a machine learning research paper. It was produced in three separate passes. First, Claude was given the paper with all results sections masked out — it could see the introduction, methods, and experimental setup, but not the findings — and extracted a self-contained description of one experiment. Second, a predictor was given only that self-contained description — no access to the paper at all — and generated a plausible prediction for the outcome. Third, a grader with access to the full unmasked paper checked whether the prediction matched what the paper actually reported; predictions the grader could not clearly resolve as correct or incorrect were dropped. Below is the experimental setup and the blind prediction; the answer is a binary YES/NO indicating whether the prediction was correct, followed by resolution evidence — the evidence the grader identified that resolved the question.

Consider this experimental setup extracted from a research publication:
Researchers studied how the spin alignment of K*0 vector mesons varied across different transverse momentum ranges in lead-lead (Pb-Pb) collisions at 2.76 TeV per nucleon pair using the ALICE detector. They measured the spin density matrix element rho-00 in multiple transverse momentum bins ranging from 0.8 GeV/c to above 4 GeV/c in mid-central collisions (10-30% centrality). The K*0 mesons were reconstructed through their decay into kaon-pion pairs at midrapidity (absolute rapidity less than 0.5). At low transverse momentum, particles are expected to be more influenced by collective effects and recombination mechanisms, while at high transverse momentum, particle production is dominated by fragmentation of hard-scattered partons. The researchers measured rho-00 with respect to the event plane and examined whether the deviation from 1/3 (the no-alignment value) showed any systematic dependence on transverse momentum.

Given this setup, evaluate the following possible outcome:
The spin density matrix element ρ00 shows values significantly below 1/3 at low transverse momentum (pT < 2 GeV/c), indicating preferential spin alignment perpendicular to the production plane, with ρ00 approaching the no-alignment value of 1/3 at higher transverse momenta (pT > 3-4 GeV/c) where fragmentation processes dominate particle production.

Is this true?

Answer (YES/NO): NO